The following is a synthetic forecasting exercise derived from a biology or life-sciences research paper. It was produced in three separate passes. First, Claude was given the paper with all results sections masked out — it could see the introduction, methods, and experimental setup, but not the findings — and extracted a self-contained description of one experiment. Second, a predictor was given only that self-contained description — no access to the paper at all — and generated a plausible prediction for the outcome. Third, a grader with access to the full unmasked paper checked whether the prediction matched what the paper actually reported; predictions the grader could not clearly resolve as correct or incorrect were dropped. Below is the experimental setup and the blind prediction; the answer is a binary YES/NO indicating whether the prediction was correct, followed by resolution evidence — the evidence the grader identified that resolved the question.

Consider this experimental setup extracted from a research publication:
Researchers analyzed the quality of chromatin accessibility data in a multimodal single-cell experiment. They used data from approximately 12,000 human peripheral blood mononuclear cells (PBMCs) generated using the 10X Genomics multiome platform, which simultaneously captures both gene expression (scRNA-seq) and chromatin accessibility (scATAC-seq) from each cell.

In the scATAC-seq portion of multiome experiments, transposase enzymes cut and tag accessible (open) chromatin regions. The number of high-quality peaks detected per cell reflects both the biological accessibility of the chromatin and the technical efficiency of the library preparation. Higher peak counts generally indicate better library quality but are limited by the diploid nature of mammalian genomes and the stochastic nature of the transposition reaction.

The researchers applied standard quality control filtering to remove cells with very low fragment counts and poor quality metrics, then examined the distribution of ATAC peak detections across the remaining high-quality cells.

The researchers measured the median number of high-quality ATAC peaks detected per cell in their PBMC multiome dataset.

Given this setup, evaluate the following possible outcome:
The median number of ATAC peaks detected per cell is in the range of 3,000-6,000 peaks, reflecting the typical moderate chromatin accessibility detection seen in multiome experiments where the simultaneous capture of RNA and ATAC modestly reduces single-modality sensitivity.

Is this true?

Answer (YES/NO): NO